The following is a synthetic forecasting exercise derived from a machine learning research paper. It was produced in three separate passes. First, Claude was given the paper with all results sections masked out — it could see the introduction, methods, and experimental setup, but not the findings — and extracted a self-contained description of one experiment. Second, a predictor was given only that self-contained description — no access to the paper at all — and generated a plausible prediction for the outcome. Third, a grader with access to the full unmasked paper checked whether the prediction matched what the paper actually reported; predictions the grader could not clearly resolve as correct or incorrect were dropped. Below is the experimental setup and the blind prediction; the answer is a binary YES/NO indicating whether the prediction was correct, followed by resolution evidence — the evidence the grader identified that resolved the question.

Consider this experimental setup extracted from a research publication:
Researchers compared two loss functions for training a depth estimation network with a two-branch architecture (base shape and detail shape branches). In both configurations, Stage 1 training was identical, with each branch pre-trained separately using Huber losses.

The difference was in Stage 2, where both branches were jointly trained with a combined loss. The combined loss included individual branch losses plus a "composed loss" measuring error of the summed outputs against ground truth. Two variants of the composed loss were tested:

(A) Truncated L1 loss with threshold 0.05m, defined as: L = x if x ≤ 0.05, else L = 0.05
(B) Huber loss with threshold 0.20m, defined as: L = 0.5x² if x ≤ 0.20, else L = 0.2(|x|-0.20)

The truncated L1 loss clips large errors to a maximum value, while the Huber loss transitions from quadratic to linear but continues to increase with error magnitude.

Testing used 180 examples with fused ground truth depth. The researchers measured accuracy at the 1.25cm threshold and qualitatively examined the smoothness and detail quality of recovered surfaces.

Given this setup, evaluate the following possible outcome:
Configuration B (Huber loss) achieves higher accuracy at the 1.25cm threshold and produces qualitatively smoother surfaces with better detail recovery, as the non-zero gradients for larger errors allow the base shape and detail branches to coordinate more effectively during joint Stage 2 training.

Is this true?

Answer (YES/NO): NO